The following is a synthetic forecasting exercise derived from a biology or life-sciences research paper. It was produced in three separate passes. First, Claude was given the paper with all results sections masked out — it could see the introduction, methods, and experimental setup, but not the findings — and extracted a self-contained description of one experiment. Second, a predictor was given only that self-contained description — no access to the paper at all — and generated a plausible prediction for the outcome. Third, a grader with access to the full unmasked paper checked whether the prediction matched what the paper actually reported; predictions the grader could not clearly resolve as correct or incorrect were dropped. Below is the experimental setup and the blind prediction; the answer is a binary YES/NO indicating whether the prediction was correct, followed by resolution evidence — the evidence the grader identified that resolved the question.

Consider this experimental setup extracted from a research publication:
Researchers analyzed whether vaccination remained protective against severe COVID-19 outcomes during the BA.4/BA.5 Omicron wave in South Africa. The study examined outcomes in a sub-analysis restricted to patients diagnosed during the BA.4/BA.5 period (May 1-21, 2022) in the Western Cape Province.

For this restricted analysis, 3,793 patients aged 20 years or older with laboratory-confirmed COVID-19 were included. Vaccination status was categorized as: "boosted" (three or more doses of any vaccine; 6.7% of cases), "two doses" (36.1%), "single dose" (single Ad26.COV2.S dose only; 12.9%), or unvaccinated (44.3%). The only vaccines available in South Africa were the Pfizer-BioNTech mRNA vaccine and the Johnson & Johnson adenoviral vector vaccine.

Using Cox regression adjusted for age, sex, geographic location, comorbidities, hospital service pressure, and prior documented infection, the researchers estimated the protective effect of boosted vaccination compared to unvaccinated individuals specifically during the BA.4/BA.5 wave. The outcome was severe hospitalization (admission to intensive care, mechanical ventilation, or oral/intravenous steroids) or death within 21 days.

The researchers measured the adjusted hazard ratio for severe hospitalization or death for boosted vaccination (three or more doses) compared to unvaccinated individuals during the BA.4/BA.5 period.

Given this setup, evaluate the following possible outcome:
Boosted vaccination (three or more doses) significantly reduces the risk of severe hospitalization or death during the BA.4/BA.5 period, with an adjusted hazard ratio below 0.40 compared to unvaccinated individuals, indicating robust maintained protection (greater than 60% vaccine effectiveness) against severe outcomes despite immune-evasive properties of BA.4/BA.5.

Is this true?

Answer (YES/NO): YES